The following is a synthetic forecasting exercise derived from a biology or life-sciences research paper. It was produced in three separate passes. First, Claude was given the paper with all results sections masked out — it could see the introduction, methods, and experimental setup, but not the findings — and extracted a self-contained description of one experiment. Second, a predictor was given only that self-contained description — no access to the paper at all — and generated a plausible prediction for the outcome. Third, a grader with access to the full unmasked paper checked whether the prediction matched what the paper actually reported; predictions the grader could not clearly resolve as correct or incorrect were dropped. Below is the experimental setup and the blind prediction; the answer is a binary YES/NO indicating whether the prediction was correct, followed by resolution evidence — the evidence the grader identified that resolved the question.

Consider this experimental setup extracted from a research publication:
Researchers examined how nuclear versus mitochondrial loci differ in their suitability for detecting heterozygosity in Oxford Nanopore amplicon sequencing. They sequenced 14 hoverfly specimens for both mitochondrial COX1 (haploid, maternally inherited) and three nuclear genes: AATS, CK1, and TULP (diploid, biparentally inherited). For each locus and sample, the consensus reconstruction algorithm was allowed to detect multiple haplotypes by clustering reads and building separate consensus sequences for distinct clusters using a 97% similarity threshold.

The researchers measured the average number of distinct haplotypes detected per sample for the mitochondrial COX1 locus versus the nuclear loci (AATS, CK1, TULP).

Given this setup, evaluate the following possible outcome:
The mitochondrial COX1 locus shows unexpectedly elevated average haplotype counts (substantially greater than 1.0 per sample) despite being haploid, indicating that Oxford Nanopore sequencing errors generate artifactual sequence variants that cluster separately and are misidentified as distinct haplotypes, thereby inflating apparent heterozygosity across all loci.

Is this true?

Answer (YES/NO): NO